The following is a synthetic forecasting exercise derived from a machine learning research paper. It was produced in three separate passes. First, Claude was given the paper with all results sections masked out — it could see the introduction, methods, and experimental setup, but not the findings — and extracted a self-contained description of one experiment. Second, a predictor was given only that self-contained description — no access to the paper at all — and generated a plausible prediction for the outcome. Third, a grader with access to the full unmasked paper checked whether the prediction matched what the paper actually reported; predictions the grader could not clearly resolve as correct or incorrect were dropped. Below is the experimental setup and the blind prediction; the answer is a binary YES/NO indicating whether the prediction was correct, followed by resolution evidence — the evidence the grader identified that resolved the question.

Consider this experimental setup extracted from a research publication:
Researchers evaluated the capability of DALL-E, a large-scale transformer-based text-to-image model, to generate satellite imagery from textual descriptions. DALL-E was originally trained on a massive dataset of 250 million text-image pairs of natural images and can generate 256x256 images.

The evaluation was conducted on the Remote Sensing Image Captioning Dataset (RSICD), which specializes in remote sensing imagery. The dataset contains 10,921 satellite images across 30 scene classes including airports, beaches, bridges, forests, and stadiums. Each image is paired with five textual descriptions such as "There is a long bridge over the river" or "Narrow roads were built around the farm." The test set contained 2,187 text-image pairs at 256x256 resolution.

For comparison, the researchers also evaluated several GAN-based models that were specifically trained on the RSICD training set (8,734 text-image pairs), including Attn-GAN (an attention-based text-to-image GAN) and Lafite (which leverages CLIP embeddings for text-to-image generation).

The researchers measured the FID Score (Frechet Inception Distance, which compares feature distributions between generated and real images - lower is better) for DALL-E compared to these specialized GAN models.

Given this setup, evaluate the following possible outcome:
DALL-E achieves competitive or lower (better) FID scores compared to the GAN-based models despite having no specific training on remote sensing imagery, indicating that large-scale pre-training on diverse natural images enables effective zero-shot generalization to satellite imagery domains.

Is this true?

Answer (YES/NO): NO